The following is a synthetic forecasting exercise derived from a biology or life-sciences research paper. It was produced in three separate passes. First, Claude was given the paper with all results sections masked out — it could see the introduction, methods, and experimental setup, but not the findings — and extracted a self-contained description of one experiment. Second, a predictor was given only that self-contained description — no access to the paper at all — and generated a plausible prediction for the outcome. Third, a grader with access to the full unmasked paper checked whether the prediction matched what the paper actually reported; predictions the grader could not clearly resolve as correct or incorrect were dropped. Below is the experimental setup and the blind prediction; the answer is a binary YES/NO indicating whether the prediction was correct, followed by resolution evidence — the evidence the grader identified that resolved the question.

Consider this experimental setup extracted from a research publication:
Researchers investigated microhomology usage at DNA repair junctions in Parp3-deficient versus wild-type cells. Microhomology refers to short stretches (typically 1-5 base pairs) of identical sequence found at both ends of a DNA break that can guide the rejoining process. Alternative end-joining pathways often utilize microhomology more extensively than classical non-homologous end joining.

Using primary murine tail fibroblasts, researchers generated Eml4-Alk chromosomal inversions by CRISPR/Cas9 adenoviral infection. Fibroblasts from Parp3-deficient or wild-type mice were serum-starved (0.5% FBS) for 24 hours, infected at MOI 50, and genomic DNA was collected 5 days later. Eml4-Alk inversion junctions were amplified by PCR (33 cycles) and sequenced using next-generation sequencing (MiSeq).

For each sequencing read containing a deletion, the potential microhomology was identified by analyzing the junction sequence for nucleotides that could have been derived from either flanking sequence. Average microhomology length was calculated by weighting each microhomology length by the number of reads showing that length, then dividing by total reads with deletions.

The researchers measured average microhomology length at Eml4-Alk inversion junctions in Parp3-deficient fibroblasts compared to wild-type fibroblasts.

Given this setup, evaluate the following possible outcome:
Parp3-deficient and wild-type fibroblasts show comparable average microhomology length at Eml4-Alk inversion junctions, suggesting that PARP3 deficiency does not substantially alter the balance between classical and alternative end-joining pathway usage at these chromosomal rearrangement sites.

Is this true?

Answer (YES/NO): YES